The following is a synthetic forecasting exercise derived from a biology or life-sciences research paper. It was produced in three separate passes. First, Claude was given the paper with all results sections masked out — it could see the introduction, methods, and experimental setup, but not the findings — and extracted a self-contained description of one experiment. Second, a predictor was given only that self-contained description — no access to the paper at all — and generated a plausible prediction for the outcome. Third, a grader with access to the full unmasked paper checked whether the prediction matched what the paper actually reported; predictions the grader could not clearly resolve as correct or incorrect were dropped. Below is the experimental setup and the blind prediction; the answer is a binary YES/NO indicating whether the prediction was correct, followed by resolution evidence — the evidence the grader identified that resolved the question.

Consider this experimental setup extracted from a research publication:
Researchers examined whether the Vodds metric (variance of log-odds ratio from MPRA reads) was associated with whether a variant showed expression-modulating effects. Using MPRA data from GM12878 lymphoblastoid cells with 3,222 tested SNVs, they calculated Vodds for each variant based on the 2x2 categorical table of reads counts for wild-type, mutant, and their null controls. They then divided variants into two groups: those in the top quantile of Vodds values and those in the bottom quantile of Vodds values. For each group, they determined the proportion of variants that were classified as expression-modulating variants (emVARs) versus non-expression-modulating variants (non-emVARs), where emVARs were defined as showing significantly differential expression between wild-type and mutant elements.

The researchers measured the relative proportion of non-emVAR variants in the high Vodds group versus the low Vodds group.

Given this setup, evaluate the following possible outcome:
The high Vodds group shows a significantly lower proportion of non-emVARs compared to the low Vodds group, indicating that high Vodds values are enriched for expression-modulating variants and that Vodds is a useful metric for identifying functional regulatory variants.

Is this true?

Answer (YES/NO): NO